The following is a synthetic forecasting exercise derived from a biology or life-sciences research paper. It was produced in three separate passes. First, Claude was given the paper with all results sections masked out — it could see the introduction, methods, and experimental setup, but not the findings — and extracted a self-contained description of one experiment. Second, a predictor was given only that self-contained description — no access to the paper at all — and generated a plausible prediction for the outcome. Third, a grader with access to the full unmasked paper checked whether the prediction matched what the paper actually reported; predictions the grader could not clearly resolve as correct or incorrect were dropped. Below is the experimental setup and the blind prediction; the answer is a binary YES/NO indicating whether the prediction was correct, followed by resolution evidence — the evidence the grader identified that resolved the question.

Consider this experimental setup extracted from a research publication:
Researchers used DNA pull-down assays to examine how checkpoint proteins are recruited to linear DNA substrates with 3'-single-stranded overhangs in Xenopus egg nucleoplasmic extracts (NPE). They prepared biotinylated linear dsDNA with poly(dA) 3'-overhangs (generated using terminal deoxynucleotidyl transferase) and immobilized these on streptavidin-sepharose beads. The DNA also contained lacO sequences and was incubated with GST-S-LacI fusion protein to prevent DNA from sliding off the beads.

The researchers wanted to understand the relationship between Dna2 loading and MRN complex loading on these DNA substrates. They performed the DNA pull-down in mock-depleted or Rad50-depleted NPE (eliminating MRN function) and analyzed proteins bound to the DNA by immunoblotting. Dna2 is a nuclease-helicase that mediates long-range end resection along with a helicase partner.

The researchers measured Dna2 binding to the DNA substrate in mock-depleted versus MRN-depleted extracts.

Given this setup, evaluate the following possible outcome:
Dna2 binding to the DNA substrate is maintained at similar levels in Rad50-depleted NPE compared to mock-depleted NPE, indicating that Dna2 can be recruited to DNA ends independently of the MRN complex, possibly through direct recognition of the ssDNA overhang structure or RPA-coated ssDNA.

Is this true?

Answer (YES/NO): NO